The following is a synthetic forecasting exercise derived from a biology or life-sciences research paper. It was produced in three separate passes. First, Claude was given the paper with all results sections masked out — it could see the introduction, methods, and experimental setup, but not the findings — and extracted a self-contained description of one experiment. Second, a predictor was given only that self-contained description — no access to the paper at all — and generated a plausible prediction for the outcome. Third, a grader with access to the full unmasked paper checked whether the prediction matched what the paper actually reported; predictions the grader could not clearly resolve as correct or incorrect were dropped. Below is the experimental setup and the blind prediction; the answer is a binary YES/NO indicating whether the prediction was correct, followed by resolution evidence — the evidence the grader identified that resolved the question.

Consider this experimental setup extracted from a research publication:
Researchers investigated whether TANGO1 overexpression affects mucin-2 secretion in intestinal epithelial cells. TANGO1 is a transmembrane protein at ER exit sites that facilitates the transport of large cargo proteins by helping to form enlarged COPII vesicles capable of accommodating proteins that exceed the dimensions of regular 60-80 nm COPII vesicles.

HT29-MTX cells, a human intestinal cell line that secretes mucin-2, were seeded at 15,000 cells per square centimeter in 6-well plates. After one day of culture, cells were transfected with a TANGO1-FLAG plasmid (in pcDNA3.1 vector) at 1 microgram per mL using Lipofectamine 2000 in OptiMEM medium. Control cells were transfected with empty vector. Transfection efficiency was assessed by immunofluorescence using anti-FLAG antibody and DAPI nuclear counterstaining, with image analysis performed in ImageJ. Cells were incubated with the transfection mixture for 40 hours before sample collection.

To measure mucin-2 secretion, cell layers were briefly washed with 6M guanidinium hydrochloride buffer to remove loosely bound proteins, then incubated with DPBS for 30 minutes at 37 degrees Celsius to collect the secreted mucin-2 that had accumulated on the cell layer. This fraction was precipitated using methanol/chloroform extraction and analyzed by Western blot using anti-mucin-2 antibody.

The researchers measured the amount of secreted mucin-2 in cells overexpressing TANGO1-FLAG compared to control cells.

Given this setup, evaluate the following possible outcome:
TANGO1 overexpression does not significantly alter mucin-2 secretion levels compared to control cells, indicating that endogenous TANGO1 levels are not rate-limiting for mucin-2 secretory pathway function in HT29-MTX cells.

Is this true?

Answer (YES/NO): YES